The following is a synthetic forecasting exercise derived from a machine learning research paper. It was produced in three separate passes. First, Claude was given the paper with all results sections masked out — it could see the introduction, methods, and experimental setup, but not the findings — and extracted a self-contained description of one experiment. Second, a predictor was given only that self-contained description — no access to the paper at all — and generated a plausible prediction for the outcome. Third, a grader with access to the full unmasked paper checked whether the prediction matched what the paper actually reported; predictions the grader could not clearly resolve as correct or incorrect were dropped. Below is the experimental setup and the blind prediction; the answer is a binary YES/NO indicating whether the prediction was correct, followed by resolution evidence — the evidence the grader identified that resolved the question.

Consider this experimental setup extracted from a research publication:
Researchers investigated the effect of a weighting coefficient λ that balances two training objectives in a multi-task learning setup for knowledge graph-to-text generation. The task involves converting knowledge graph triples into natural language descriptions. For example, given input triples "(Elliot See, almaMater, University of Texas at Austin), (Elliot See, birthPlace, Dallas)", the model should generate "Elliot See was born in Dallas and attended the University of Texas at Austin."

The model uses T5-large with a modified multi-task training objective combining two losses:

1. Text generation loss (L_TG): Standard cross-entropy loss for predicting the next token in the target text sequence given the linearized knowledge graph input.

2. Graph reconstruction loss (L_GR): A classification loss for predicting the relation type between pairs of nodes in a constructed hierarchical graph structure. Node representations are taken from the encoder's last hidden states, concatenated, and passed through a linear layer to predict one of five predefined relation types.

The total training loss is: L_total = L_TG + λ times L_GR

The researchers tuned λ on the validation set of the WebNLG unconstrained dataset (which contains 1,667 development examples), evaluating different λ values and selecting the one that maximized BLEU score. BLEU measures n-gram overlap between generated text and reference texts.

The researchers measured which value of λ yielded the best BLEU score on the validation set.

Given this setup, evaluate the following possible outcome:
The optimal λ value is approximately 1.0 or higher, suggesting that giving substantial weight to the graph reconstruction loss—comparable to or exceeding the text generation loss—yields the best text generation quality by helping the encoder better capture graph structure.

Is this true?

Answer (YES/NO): NO